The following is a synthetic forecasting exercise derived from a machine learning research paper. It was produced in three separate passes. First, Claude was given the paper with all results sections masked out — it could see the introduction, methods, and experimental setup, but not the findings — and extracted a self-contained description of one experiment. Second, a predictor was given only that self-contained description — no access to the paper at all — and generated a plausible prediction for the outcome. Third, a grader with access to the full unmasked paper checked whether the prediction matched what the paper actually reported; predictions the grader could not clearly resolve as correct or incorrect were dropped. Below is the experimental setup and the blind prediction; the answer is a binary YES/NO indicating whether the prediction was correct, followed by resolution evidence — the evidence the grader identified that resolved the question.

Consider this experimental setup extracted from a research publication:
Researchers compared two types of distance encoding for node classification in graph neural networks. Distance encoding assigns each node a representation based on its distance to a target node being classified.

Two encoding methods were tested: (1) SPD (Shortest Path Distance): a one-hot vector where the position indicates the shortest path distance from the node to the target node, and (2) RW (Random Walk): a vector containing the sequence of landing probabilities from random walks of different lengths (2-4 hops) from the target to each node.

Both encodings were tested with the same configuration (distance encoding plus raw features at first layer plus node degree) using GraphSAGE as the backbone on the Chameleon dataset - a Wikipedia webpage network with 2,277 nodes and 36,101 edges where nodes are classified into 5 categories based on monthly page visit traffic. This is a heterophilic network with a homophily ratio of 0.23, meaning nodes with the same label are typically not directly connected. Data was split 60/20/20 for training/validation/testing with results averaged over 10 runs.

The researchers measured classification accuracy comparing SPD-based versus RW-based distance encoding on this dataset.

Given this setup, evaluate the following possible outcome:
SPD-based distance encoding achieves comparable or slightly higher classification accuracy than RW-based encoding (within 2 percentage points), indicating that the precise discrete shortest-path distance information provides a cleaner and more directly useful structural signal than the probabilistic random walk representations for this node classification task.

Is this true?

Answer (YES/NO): NO